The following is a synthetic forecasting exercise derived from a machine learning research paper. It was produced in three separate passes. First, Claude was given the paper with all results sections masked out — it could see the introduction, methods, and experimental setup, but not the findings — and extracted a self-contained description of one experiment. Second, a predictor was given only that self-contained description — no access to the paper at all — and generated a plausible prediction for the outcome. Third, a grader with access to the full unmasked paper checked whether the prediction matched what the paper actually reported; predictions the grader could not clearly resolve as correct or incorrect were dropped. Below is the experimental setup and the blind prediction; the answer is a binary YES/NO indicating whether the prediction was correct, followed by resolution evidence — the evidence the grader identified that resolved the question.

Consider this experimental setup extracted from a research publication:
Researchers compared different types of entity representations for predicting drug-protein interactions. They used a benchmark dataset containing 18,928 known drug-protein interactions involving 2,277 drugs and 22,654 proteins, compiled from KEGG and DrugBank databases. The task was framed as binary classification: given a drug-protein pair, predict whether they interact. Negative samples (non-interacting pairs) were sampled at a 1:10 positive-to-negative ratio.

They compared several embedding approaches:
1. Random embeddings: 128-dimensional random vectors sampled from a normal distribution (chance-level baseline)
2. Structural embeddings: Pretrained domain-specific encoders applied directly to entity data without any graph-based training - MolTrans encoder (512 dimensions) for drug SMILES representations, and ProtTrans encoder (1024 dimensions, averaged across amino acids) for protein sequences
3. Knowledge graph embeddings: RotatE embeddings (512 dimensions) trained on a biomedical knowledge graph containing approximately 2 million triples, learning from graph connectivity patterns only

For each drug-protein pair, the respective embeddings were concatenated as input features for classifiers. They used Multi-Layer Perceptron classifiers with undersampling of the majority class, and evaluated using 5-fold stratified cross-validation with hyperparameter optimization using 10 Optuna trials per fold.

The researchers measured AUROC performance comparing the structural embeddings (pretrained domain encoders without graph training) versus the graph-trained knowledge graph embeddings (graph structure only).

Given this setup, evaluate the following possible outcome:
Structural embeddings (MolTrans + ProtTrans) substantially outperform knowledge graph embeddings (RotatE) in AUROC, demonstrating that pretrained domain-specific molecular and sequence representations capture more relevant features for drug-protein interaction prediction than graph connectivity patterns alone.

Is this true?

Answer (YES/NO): NO